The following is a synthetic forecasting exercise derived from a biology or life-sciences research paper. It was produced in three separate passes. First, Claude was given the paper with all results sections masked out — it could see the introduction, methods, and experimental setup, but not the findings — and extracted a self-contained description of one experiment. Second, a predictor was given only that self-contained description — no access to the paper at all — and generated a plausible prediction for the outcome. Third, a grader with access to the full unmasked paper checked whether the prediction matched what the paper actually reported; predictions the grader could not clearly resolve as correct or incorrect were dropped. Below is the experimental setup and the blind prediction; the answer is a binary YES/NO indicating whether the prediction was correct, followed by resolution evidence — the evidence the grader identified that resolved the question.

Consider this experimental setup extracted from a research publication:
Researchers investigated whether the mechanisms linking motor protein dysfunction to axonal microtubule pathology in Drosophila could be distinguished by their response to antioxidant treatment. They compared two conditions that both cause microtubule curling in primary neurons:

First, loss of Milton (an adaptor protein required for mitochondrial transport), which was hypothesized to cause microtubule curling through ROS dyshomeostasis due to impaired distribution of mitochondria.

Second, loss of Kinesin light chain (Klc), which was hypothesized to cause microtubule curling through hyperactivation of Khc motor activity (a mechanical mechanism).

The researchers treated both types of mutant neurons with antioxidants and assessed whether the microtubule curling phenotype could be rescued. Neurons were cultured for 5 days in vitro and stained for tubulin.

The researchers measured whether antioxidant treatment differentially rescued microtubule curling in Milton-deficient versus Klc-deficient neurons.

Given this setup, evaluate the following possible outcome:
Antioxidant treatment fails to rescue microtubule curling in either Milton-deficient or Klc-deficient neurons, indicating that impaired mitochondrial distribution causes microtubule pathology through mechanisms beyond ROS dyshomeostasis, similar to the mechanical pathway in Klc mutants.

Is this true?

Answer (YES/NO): NO